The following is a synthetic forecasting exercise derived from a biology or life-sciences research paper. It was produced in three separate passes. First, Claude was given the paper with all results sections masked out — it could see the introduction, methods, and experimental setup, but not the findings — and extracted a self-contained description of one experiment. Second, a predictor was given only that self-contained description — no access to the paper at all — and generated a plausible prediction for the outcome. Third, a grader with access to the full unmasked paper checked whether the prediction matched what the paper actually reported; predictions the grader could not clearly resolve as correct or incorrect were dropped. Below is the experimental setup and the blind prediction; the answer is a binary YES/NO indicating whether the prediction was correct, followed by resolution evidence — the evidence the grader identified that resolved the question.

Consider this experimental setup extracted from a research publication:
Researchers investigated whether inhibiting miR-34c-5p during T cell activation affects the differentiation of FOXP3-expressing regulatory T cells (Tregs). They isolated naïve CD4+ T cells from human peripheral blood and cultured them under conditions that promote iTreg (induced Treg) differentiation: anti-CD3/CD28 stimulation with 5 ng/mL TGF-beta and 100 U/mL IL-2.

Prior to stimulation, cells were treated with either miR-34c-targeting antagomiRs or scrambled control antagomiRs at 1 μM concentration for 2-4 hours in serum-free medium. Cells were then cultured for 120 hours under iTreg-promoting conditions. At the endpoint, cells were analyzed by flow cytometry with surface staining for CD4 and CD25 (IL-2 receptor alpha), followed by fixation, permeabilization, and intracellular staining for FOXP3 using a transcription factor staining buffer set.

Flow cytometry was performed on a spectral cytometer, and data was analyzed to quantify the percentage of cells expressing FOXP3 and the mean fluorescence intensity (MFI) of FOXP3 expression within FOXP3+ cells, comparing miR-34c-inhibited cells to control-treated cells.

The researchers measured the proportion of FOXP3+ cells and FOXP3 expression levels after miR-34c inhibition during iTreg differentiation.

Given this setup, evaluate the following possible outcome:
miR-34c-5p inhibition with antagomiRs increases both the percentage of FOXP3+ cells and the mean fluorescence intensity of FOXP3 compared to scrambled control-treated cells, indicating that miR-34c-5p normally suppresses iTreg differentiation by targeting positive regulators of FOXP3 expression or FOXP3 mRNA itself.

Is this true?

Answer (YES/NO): YES